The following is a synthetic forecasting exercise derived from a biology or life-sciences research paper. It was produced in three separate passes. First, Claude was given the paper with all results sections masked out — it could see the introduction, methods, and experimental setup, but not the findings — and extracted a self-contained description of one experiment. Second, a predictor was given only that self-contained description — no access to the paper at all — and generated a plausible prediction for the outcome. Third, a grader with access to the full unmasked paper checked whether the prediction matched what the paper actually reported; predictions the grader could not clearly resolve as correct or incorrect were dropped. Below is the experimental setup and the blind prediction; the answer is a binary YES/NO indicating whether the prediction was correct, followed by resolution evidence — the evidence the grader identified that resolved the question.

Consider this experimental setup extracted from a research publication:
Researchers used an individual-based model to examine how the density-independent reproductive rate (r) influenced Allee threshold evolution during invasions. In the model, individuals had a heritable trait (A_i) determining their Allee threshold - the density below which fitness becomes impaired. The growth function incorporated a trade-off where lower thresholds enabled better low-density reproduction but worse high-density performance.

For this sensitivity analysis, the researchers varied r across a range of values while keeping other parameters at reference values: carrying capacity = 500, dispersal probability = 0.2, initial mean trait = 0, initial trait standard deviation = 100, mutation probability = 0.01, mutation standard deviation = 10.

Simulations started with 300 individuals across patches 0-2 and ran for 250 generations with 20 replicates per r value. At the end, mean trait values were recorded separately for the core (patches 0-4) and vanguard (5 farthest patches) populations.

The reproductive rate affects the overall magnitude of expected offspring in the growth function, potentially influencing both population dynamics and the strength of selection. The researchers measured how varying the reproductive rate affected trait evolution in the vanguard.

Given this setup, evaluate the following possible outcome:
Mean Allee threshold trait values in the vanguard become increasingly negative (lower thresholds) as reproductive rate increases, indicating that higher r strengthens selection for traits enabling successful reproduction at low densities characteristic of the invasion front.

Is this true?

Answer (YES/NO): YES